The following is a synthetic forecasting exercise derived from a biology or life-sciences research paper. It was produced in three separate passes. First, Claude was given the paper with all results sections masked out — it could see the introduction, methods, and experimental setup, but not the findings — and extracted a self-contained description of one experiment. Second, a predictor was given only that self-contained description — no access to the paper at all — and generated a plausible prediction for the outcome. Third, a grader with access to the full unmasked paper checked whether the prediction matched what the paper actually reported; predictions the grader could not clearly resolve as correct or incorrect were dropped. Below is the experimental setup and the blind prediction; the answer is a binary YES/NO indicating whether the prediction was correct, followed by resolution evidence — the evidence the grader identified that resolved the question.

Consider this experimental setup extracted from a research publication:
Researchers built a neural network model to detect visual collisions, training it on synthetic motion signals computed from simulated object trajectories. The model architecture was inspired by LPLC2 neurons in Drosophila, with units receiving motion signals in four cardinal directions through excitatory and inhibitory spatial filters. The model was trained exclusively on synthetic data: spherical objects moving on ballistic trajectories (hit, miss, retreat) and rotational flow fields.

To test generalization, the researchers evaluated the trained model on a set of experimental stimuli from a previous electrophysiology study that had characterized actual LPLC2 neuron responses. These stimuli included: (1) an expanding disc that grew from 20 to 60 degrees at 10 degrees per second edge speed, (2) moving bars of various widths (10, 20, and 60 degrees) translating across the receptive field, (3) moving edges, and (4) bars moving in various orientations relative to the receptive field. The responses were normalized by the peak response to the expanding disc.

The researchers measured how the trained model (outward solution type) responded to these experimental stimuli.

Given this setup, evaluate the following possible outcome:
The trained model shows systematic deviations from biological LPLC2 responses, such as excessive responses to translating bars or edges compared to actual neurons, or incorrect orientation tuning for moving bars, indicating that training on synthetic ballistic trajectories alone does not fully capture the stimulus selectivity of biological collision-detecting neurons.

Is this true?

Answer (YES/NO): NO